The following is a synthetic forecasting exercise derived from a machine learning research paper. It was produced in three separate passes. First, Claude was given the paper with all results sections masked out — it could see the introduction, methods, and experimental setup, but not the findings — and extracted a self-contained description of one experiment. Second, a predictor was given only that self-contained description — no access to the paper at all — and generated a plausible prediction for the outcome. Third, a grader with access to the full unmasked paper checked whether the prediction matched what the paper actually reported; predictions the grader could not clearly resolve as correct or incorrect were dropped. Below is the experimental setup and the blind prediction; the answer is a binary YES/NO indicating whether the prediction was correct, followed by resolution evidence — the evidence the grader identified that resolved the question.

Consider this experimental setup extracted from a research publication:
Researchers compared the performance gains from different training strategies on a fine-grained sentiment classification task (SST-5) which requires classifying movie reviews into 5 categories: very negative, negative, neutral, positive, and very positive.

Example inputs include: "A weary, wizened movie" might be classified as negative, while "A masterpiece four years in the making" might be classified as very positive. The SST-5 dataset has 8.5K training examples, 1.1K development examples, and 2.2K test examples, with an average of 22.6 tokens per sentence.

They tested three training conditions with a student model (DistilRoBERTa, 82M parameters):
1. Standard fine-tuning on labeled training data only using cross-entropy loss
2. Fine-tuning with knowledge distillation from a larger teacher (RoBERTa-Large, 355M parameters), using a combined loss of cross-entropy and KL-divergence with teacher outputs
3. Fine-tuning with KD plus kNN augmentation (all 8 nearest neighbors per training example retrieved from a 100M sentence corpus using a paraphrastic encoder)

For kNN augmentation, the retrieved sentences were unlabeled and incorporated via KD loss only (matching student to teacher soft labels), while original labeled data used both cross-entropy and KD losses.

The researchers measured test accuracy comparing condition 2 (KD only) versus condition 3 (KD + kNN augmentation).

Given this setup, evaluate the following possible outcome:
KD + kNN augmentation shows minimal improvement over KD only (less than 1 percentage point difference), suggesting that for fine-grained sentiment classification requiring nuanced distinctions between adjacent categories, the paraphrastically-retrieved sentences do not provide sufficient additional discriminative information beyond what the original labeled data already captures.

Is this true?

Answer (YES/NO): NO